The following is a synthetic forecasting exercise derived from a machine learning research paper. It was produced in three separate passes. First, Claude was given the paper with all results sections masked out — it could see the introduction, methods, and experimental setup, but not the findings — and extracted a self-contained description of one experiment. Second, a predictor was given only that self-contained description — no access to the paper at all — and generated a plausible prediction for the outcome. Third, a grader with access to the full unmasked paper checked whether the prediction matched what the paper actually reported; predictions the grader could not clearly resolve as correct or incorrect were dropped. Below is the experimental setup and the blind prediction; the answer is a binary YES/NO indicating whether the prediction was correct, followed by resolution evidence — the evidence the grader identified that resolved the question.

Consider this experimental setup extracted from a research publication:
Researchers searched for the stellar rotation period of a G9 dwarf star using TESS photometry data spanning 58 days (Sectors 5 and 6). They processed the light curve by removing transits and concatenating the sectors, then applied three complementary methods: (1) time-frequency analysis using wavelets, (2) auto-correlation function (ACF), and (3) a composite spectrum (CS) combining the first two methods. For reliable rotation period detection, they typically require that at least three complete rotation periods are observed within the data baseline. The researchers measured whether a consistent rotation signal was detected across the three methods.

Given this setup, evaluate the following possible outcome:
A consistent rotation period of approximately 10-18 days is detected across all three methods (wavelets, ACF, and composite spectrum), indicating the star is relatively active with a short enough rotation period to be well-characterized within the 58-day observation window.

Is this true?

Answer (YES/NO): NO